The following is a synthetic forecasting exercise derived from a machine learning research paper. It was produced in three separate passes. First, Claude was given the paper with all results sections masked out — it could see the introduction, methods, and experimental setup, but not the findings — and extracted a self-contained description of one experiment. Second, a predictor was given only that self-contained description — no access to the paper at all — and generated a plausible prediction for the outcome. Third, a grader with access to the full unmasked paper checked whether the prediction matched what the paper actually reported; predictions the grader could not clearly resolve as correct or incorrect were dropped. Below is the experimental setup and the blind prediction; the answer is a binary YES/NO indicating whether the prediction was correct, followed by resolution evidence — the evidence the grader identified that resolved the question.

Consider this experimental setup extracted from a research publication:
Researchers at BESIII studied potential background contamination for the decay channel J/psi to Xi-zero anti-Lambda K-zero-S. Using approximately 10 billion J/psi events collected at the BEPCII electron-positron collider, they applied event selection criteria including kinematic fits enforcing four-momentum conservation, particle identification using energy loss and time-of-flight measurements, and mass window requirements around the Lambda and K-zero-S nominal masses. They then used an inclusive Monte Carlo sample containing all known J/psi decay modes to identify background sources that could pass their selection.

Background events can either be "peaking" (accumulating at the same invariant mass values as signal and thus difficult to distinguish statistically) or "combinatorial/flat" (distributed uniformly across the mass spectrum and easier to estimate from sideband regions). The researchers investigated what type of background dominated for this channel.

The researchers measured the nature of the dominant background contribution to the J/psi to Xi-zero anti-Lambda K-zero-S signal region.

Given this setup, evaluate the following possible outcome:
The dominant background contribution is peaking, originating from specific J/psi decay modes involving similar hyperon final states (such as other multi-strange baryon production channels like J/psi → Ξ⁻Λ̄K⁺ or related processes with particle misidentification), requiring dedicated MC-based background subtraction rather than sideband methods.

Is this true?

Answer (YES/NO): NO